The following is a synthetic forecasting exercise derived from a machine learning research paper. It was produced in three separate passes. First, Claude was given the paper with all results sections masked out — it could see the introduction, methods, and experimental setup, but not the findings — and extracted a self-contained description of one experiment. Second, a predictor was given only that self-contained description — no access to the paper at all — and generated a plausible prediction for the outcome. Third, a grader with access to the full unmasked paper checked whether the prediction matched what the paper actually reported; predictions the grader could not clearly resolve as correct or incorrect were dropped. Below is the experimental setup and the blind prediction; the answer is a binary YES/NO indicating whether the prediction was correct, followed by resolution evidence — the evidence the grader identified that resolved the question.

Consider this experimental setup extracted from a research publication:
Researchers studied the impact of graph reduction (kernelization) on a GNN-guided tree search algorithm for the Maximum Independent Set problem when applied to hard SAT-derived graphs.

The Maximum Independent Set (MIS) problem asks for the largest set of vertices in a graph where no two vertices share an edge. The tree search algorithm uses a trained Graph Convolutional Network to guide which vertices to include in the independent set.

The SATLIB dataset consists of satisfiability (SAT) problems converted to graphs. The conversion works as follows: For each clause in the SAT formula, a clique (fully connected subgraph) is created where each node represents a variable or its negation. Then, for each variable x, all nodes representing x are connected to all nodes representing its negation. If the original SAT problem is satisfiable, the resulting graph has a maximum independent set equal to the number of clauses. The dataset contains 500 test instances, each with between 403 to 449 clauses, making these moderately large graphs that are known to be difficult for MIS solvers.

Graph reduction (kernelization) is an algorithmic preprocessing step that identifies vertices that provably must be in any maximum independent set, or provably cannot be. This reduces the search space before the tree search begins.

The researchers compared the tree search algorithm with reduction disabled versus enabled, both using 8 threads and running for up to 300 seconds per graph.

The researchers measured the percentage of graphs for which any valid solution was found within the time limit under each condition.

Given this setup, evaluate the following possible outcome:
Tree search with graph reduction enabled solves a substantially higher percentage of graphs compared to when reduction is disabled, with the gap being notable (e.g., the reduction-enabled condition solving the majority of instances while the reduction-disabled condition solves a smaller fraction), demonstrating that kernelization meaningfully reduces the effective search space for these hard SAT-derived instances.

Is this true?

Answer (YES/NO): YES